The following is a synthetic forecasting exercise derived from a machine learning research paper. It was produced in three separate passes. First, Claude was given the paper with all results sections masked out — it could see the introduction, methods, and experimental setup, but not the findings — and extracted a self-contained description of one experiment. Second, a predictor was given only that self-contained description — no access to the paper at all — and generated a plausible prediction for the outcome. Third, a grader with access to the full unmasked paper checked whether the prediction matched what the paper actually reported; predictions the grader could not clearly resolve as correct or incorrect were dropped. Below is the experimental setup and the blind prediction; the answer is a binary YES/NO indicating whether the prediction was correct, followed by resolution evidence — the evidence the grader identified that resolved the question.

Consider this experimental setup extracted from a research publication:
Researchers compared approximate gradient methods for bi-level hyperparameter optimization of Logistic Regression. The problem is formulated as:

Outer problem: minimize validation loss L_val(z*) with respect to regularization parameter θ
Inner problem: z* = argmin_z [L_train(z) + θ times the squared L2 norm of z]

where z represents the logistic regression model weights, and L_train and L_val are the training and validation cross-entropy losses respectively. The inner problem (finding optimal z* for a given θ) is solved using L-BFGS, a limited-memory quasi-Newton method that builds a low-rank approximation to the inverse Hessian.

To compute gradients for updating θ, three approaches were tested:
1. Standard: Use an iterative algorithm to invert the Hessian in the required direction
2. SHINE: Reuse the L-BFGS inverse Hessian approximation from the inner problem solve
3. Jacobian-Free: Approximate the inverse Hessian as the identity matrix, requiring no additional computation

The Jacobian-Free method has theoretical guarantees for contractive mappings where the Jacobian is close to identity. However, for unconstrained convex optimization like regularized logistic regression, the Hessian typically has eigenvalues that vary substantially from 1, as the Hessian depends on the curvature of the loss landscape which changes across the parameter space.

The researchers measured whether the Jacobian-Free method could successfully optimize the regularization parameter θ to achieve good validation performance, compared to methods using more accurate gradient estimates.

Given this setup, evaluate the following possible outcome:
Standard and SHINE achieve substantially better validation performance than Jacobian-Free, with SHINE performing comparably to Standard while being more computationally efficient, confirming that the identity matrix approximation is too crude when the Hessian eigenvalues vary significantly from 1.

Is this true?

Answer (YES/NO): NO